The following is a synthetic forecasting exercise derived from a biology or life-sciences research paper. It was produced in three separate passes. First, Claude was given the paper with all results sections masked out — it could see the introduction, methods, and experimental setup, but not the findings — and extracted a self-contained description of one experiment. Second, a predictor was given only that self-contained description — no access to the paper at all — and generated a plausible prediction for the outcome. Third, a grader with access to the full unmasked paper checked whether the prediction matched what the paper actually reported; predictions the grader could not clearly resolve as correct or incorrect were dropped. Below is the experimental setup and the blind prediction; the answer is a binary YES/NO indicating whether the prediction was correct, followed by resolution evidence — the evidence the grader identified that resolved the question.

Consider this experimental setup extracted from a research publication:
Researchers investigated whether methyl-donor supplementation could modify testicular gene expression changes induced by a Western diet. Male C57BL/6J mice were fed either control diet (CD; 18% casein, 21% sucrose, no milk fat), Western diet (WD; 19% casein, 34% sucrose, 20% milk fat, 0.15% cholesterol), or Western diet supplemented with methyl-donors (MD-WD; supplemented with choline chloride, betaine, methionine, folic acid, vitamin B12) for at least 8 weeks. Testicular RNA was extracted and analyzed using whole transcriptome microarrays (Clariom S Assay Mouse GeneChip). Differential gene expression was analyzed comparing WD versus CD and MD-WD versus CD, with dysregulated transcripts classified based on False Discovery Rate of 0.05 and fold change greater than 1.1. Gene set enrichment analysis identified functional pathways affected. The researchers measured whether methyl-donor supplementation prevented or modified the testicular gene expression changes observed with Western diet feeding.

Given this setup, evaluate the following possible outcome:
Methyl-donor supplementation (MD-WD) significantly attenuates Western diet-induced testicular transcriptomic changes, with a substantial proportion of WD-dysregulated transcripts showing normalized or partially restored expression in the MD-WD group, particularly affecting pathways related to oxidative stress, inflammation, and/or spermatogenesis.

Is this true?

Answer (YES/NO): NO